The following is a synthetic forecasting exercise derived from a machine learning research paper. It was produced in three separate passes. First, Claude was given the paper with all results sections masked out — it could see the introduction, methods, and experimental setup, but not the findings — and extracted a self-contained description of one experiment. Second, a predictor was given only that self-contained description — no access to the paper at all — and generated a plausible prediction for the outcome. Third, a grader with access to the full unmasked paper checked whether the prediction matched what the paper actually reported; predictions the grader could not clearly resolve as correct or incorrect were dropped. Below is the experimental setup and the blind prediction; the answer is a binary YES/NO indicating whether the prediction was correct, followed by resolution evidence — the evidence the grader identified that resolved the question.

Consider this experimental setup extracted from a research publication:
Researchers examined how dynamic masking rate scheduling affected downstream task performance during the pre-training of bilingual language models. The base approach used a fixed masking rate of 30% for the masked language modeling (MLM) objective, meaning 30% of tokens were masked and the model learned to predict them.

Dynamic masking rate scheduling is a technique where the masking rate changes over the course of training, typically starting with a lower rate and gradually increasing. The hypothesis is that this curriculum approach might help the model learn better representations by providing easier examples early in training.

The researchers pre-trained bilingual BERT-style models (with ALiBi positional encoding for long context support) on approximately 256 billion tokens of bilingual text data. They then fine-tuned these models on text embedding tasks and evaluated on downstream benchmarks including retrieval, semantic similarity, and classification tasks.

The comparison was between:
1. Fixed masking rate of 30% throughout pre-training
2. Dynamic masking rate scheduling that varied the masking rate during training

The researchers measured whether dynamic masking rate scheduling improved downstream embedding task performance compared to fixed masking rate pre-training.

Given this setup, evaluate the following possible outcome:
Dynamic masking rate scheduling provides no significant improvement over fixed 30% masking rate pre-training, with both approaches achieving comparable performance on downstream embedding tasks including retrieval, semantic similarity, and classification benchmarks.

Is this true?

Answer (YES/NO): YES